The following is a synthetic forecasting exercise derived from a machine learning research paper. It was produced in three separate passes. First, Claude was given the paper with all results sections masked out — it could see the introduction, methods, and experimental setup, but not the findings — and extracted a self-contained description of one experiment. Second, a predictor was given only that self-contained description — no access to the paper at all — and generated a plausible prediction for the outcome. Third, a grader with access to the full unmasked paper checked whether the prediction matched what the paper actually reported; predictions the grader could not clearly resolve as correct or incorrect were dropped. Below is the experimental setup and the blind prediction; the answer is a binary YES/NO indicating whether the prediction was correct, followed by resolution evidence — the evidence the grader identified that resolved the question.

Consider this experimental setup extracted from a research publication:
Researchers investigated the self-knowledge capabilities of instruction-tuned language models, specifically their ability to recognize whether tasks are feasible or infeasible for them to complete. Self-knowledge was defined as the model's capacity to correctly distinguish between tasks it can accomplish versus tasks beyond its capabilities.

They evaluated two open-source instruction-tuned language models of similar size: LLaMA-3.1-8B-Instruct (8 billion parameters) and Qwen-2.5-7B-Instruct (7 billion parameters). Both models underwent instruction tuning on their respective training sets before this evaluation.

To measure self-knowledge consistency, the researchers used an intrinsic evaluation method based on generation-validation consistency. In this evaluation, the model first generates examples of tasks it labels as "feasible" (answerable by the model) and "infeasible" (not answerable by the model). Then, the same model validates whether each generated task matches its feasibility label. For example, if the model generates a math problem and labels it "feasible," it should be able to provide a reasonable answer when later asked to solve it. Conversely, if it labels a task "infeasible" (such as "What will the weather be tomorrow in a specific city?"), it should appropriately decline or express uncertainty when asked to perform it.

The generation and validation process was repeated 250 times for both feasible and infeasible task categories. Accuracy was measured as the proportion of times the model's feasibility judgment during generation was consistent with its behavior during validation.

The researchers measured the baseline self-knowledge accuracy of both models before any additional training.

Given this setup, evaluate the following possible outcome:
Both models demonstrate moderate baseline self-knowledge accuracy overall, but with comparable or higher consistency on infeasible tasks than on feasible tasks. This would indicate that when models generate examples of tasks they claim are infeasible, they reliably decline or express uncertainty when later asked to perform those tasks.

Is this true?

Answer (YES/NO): NO